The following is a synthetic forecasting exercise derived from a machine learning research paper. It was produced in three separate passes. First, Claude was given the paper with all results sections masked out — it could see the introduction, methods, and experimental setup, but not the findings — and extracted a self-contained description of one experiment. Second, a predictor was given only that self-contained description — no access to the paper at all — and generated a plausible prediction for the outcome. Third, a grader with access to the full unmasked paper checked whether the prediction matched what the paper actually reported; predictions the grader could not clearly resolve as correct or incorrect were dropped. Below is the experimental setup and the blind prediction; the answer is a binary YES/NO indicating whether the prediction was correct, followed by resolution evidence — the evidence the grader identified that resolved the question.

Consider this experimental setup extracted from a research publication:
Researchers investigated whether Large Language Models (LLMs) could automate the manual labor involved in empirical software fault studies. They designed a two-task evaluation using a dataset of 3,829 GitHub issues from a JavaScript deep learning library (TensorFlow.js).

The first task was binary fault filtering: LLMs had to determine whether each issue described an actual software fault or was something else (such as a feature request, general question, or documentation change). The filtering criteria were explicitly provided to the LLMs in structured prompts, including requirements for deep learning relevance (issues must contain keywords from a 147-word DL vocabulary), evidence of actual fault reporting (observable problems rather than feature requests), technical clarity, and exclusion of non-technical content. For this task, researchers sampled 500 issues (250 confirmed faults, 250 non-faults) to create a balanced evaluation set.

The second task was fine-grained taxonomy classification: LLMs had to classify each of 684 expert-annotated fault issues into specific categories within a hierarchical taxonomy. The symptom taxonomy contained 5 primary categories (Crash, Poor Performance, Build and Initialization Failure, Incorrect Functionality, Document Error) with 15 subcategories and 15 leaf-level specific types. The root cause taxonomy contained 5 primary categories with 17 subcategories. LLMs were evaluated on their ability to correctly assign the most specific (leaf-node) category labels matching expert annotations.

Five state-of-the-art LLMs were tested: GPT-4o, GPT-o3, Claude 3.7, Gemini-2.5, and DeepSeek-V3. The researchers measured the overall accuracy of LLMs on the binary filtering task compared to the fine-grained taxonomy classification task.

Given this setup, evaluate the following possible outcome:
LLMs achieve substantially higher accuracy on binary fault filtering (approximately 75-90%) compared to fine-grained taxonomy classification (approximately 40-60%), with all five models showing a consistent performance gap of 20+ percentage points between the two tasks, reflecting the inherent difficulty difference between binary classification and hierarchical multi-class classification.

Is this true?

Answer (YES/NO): NO